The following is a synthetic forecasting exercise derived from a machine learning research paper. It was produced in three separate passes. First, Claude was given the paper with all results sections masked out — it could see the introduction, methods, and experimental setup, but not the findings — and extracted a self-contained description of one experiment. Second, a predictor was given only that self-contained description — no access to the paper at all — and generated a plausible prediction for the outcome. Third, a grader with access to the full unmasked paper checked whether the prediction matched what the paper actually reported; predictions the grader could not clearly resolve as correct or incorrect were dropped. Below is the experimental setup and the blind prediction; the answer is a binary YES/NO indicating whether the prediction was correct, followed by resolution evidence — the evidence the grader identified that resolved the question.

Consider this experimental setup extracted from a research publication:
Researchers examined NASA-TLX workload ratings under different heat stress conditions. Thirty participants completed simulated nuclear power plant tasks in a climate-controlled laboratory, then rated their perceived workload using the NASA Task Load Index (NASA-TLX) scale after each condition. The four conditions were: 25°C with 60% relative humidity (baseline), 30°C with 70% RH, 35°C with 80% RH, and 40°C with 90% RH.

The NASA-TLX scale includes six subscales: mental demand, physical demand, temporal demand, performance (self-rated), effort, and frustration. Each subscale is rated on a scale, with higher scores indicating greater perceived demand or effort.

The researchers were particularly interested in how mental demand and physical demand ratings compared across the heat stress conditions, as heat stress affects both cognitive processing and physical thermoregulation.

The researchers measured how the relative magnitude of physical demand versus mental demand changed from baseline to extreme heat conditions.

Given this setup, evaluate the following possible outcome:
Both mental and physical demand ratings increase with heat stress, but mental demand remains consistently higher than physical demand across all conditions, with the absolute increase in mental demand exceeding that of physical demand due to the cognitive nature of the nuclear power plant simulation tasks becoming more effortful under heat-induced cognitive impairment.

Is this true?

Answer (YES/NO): NO